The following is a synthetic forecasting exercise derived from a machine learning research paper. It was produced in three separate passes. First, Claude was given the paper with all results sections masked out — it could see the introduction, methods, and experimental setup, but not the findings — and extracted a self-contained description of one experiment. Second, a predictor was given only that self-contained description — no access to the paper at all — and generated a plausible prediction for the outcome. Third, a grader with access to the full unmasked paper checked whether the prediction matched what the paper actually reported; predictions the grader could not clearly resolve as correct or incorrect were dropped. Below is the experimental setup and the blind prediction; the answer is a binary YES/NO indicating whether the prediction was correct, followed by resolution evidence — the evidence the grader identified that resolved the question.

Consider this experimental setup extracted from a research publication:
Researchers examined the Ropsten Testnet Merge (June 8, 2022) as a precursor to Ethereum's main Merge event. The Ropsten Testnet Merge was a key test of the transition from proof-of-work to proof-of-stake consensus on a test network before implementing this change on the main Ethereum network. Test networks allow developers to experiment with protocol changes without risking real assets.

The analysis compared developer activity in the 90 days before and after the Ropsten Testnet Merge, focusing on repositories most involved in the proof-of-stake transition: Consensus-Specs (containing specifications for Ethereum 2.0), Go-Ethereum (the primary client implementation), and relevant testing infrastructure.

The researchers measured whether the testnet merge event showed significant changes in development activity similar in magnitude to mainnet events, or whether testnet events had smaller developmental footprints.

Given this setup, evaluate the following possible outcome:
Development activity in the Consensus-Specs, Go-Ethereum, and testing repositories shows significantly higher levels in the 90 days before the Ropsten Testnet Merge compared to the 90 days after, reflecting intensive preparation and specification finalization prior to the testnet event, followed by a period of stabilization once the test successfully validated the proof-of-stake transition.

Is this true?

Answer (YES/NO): NO